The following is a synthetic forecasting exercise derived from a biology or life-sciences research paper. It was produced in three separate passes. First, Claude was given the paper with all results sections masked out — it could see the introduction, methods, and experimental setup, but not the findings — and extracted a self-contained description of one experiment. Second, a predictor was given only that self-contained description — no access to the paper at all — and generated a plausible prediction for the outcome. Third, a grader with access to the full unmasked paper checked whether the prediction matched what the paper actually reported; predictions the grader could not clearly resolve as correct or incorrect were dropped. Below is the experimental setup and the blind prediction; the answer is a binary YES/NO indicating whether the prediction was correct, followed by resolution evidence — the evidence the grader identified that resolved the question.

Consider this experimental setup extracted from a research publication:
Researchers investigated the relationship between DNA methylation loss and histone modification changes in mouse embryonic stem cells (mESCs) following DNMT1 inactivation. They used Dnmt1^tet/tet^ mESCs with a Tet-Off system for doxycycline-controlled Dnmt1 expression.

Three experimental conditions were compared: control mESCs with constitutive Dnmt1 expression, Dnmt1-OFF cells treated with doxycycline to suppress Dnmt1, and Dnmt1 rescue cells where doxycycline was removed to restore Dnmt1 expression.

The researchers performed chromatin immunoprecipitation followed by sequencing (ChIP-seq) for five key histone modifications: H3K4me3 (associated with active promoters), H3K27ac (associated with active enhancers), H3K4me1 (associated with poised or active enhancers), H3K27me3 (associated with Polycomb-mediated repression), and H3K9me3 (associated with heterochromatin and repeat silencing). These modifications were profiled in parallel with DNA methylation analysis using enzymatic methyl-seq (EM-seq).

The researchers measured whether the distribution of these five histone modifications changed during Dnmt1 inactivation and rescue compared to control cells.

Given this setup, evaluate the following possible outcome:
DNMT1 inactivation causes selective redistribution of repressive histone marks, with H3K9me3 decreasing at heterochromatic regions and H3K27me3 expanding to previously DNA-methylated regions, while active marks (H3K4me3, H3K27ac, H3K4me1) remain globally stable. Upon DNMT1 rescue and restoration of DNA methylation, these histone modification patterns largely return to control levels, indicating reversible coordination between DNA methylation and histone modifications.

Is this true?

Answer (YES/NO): NO